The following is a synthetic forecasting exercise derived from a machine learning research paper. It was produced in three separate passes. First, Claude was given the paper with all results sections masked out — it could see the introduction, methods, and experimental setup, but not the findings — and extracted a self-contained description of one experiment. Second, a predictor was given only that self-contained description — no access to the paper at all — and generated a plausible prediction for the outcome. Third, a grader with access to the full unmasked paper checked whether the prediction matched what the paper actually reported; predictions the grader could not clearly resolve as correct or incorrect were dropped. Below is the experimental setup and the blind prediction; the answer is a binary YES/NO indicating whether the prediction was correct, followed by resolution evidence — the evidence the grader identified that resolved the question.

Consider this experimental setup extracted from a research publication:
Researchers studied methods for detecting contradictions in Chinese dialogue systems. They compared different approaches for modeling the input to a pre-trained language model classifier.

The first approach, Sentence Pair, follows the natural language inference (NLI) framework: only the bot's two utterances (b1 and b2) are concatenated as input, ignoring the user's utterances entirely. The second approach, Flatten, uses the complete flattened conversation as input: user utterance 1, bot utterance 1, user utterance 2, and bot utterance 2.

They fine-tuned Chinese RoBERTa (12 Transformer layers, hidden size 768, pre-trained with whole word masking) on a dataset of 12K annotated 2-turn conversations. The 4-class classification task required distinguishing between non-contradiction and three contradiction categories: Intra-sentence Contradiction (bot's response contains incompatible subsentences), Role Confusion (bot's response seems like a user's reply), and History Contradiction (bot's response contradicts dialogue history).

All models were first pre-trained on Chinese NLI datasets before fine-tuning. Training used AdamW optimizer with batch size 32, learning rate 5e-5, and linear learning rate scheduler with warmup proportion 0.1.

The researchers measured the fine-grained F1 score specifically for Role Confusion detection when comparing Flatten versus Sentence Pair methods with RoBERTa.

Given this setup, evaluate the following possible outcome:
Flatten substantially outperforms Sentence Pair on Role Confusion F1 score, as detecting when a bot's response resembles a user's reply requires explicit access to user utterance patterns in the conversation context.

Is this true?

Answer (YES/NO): NO